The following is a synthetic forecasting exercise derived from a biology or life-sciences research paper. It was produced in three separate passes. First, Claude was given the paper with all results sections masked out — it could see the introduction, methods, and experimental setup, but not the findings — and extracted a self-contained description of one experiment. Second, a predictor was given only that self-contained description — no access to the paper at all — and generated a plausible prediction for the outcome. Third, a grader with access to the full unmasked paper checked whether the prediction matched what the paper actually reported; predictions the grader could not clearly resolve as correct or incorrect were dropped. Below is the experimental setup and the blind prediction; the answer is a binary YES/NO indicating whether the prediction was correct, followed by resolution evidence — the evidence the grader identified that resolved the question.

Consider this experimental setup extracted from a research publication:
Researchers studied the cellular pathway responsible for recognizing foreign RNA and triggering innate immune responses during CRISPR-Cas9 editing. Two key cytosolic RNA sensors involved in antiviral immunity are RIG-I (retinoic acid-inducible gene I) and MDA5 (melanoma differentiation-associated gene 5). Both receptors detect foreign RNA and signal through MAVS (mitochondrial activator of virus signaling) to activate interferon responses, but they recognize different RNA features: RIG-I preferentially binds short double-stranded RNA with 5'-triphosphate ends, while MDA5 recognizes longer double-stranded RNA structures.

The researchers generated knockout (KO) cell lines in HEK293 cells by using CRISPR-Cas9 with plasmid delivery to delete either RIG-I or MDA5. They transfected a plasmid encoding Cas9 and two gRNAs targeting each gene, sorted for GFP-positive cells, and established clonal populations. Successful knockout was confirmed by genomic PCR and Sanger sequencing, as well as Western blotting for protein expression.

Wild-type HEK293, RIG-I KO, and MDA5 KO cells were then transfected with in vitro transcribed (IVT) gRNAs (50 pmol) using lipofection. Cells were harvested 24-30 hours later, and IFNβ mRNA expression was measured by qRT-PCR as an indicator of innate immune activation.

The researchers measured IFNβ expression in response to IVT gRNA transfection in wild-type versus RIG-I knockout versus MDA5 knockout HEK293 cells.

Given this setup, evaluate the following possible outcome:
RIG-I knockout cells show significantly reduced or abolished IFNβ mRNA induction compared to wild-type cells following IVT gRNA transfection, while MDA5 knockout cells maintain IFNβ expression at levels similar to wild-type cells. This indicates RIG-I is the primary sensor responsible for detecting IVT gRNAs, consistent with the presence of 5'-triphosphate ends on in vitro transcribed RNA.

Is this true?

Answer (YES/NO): YES